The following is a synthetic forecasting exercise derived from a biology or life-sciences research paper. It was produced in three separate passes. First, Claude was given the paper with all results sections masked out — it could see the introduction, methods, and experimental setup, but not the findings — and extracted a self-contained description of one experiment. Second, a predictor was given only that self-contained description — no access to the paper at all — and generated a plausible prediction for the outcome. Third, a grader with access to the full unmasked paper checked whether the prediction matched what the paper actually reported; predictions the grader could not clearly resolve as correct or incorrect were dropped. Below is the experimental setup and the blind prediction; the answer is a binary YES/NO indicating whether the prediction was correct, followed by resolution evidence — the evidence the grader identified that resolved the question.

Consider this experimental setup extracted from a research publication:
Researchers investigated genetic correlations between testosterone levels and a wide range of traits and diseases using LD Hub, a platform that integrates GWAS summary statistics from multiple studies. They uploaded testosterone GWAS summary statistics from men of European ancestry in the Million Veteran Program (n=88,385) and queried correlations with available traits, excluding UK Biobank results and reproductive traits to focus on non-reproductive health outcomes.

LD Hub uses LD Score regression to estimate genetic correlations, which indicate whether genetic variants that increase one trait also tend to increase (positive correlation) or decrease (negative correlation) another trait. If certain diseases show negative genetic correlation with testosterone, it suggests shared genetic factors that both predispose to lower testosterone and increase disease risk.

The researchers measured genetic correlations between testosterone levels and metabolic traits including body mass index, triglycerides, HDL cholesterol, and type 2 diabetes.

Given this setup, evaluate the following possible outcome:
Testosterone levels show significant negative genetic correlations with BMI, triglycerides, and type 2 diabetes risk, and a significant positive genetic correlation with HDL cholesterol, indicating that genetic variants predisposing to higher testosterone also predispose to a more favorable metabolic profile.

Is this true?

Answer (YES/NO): YES